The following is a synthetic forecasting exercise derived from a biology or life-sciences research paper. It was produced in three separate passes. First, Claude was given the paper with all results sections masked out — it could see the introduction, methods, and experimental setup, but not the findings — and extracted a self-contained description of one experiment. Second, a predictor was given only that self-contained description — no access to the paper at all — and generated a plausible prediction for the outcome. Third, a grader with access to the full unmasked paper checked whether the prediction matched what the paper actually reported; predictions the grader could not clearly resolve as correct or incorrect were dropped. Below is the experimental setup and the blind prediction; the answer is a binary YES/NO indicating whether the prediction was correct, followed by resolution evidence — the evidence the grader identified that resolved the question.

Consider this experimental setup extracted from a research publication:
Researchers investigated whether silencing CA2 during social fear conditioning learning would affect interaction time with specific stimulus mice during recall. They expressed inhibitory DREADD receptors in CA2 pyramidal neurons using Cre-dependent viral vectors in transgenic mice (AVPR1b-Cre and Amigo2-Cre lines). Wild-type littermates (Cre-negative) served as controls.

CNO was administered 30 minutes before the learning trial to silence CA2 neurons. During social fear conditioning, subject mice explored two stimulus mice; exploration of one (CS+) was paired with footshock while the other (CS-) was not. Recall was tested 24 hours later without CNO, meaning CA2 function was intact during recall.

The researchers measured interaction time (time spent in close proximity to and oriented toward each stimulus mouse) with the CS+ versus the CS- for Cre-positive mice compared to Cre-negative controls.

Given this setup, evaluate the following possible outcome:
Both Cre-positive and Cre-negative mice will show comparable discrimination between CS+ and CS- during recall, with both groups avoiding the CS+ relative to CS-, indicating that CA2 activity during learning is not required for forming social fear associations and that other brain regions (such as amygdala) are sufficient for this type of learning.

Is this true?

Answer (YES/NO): NO